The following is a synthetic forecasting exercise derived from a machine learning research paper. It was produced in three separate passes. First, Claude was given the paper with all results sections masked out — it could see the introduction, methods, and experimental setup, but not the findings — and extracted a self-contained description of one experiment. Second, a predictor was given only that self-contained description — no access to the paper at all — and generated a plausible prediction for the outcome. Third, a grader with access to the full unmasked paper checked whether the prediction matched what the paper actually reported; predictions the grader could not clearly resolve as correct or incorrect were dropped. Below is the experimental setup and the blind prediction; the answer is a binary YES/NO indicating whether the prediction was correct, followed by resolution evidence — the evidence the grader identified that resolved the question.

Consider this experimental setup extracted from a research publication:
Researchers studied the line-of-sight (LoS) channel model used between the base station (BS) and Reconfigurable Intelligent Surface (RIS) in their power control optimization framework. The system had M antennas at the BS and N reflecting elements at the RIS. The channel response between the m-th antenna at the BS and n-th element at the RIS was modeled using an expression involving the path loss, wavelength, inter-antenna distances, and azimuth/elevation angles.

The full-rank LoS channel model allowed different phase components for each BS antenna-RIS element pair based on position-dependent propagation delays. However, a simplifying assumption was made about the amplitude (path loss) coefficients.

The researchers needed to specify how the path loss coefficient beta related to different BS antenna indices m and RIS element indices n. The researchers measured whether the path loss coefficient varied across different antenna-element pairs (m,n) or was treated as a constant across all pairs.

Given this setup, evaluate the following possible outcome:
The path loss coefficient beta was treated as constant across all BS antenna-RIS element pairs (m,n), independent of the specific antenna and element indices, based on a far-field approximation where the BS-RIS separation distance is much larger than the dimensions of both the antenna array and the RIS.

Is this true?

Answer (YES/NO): YES